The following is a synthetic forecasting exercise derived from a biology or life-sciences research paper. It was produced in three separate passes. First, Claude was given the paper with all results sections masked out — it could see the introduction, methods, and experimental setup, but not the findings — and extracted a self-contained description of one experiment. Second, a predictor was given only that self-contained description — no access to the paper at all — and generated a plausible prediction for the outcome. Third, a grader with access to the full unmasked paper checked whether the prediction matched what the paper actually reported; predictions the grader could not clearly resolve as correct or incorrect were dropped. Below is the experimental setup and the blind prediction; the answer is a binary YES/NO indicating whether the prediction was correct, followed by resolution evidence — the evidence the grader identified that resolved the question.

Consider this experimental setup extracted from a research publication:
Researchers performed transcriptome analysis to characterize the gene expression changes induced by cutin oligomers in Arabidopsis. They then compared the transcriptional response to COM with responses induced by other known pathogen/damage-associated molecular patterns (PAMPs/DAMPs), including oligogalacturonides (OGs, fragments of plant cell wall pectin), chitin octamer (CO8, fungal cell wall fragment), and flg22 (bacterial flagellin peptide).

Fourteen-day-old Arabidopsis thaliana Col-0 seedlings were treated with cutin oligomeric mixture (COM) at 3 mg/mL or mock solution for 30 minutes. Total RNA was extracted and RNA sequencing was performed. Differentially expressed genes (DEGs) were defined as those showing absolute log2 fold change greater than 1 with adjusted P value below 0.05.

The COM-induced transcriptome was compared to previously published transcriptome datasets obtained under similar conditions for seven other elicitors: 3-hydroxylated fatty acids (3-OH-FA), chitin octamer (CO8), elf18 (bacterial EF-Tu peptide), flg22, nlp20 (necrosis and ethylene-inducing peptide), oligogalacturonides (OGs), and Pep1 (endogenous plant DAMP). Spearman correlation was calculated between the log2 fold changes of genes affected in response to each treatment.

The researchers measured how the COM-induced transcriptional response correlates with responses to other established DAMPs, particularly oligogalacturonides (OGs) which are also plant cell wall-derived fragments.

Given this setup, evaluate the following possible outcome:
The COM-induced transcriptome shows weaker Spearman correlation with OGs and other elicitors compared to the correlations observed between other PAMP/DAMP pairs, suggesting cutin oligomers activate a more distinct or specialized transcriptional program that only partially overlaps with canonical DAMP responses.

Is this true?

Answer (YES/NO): YES